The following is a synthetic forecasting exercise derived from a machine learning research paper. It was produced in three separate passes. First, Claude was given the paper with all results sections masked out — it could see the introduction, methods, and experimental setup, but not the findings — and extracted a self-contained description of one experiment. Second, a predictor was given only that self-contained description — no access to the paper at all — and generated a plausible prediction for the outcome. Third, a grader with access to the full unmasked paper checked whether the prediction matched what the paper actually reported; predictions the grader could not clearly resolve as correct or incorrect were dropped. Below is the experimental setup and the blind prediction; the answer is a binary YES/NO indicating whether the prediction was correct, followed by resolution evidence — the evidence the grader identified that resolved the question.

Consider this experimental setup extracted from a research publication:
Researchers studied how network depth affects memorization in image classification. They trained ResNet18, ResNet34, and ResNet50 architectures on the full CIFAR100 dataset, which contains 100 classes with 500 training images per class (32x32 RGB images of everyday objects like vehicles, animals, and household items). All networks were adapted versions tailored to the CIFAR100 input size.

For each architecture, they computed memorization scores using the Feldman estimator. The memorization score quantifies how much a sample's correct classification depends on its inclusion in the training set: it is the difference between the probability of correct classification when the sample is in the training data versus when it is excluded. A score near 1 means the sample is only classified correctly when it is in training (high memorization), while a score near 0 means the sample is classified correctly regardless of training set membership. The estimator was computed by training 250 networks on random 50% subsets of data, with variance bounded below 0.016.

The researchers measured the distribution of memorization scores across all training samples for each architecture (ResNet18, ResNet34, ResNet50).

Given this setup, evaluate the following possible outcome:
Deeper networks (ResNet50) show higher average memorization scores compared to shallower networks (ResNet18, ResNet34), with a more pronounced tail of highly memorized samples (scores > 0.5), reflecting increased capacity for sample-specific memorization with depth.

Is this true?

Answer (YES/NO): NO